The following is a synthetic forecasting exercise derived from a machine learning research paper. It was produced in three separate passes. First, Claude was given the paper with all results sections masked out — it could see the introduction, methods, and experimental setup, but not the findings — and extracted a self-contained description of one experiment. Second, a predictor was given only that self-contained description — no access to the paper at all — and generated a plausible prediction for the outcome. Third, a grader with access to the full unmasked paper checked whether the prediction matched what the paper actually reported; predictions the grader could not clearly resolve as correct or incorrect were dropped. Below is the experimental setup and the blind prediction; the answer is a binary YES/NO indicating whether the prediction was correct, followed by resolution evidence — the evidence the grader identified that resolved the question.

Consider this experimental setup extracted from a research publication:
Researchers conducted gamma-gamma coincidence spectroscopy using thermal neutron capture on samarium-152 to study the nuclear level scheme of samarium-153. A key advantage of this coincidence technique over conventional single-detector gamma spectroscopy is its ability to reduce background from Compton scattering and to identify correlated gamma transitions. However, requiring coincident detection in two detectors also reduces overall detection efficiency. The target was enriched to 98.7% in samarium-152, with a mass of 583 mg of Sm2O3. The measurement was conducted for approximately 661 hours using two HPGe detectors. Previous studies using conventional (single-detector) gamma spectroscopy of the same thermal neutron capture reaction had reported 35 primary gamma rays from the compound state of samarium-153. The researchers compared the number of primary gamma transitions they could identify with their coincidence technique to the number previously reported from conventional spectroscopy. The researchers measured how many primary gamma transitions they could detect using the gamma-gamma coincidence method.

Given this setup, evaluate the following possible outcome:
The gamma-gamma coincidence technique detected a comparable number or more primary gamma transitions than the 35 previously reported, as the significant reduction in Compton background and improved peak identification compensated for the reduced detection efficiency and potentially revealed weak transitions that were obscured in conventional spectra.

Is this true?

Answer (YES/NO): YES